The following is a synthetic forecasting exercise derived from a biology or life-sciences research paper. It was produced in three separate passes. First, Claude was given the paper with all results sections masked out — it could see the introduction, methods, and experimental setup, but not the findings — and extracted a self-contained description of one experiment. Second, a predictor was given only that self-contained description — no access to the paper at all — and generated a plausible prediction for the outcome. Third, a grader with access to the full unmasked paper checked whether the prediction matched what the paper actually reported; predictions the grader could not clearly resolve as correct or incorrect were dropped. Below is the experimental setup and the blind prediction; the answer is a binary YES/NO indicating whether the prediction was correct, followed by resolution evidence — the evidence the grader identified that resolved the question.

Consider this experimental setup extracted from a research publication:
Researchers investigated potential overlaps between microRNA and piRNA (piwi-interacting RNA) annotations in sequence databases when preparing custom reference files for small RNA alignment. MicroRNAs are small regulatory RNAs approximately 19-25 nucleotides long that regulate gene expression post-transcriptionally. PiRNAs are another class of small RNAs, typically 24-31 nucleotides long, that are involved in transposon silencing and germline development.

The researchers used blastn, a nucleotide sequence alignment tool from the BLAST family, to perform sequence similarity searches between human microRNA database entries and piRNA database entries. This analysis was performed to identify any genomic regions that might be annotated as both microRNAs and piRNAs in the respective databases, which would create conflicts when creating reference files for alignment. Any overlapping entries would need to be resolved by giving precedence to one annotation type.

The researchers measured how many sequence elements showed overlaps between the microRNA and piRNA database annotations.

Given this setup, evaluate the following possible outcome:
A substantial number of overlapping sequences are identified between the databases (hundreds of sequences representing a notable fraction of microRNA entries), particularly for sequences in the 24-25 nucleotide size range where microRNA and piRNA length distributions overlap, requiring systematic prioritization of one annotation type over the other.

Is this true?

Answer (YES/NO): NO